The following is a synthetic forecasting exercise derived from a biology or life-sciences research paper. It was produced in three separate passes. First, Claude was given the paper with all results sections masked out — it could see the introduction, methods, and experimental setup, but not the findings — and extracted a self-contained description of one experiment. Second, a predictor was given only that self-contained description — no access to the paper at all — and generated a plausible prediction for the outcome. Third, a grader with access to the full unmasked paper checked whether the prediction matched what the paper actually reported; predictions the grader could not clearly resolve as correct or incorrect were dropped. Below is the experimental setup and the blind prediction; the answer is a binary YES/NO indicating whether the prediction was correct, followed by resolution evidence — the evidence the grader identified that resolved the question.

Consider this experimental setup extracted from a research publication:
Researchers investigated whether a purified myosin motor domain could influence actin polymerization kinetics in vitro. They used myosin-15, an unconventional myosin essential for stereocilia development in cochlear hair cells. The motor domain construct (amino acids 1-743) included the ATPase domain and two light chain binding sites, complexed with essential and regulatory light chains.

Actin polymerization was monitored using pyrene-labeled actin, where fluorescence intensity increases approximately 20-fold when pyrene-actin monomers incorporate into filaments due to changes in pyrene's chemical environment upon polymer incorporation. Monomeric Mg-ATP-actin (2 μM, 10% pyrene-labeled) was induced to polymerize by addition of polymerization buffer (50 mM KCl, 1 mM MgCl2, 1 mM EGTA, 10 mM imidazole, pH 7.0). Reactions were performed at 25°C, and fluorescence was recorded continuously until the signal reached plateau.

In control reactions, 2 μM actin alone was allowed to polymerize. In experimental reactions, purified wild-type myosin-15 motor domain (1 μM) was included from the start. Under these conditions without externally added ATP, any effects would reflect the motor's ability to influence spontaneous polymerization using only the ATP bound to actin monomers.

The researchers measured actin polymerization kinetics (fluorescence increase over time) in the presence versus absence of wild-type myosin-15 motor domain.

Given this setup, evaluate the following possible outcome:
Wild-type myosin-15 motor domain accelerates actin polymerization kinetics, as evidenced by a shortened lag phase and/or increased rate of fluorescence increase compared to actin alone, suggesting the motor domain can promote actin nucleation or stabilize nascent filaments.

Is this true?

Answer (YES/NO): YES